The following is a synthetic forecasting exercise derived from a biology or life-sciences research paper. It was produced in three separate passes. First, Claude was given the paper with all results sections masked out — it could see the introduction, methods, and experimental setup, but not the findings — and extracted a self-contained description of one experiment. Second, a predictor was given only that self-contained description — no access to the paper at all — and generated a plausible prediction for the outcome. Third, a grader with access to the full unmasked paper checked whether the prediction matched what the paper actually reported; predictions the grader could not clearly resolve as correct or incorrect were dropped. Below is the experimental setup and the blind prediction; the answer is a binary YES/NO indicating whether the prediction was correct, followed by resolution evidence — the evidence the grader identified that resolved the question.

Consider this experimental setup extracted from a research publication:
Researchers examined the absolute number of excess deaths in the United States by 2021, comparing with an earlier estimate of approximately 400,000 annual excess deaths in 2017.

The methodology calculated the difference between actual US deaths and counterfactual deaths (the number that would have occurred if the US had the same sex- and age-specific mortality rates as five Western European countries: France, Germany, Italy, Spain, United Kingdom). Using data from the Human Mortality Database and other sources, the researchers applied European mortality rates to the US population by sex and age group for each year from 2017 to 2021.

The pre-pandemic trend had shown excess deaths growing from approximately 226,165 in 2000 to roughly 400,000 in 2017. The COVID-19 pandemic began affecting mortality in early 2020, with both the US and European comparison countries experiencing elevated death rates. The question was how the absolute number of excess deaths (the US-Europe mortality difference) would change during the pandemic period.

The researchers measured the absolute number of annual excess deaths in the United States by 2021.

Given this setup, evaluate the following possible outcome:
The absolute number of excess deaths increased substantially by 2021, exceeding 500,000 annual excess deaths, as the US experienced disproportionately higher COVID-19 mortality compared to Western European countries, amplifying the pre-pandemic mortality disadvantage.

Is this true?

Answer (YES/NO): YES